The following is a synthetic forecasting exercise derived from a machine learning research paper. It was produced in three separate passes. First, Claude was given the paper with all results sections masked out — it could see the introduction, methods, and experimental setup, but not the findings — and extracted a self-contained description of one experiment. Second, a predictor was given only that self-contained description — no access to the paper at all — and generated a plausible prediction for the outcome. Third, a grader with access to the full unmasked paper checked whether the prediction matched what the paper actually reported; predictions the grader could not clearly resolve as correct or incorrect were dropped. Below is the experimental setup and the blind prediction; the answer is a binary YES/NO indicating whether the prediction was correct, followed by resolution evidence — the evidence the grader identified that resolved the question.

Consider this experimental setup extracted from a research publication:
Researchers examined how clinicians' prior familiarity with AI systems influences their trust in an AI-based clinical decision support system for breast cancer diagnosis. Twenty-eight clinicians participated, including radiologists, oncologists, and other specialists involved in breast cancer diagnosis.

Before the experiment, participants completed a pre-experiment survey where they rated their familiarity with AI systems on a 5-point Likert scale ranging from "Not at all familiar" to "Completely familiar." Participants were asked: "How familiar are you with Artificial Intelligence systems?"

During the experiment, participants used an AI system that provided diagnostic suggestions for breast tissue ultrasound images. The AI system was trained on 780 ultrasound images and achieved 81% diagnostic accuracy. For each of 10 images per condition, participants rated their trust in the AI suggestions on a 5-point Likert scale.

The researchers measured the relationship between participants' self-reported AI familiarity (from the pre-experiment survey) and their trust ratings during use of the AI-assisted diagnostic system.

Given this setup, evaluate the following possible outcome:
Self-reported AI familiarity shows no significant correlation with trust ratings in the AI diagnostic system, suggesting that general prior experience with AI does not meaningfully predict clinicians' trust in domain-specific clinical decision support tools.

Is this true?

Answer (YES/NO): YES